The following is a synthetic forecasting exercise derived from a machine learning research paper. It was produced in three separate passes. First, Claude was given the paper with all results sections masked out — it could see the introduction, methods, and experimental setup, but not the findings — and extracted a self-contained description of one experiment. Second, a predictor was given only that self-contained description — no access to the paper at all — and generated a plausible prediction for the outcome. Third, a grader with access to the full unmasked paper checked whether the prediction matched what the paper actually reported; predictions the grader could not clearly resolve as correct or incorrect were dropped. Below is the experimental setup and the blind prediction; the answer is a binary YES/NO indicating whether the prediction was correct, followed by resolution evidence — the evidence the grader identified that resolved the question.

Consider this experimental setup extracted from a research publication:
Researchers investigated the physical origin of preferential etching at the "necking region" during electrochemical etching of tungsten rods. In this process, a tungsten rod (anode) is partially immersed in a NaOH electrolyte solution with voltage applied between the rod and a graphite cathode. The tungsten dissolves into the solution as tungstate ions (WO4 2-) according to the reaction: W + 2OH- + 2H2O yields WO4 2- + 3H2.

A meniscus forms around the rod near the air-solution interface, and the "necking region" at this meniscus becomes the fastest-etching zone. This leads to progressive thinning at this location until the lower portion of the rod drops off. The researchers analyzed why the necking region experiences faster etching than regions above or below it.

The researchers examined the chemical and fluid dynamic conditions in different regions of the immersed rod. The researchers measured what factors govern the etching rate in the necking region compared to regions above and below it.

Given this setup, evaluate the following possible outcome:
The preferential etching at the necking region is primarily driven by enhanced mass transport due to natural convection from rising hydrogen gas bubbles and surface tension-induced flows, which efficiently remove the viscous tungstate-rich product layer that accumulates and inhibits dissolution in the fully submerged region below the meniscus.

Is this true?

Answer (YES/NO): NO